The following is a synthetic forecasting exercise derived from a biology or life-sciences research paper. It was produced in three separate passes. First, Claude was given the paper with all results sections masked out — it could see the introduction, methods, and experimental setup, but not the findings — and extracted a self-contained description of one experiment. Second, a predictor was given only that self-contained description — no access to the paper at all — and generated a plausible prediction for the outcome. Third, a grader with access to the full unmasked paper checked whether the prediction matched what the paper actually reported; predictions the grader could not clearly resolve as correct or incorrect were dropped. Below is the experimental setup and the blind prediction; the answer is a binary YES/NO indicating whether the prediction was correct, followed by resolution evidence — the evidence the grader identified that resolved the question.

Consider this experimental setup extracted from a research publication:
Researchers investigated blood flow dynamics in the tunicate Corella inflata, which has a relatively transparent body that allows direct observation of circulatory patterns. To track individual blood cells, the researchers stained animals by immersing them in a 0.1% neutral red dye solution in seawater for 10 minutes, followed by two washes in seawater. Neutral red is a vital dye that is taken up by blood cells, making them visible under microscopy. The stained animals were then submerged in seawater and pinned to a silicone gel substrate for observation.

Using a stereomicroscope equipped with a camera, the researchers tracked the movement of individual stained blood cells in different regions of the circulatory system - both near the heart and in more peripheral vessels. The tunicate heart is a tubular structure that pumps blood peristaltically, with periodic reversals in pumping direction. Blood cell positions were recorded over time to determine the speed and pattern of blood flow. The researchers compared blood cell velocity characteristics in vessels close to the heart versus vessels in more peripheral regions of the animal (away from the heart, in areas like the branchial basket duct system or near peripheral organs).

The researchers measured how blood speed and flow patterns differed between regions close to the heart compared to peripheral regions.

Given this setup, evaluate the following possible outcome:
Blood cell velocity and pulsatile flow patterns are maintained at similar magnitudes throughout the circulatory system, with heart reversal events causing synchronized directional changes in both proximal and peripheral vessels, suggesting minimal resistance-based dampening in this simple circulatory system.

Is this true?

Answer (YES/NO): NO